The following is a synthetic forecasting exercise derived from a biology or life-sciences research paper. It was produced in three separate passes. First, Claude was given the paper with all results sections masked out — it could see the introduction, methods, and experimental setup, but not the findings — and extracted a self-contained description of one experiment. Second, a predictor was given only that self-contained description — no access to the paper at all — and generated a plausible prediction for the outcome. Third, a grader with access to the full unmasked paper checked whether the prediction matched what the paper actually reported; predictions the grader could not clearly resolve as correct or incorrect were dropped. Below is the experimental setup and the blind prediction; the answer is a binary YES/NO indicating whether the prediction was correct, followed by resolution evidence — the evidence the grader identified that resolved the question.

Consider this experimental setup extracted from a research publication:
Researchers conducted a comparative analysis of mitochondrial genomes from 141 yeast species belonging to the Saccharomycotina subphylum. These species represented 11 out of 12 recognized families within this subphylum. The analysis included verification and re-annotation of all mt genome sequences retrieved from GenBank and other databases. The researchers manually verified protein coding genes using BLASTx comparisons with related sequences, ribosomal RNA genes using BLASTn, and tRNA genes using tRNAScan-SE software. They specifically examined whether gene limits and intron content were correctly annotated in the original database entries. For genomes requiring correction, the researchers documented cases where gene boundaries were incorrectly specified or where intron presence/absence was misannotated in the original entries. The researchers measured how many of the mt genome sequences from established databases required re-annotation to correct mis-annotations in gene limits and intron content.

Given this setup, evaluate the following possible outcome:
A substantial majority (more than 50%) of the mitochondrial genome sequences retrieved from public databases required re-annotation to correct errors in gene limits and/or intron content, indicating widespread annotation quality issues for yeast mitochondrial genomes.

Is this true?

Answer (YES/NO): NO